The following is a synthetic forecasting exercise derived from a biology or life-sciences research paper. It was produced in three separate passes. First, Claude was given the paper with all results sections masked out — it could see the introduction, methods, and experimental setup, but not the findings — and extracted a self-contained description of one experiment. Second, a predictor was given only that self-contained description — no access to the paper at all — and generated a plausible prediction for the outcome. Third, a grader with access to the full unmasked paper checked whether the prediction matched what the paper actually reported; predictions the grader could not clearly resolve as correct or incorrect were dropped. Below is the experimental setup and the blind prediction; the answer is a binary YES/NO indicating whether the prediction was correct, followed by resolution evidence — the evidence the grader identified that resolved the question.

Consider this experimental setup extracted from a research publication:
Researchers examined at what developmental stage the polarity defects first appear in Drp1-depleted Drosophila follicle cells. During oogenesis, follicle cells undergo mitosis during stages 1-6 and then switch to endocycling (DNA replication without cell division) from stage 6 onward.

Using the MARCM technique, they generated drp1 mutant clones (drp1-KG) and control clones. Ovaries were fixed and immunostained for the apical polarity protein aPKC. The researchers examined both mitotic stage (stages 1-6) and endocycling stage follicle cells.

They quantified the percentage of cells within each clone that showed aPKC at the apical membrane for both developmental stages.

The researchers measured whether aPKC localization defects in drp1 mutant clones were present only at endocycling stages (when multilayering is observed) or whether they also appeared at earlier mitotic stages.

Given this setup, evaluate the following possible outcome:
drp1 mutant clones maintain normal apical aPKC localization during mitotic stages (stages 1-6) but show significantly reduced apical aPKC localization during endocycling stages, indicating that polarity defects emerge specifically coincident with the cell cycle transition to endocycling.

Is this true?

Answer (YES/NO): NO